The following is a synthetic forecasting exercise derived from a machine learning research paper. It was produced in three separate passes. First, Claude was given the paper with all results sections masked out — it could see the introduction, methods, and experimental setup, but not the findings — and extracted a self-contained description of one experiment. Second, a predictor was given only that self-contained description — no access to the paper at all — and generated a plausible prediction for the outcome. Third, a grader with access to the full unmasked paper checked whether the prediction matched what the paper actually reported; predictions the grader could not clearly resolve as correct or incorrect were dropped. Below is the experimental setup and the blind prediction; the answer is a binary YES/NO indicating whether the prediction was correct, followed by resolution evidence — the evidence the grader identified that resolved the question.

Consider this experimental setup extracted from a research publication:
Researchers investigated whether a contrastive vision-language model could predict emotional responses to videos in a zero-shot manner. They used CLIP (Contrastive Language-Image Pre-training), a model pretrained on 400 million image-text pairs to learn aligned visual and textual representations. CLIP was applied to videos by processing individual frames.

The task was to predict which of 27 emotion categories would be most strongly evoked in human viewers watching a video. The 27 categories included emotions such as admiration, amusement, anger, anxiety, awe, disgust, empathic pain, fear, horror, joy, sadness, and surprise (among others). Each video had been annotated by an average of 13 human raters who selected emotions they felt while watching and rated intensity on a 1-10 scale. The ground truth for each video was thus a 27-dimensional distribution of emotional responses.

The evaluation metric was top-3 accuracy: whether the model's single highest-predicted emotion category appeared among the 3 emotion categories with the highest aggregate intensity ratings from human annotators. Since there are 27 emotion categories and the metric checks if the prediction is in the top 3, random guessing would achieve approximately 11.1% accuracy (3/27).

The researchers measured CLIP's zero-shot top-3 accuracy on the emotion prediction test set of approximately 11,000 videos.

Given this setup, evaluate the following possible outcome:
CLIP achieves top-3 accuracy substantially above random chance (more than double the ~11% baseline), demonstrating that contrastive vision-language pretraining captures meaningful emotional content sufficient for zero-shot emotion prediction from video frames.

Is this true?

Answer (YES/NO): NO